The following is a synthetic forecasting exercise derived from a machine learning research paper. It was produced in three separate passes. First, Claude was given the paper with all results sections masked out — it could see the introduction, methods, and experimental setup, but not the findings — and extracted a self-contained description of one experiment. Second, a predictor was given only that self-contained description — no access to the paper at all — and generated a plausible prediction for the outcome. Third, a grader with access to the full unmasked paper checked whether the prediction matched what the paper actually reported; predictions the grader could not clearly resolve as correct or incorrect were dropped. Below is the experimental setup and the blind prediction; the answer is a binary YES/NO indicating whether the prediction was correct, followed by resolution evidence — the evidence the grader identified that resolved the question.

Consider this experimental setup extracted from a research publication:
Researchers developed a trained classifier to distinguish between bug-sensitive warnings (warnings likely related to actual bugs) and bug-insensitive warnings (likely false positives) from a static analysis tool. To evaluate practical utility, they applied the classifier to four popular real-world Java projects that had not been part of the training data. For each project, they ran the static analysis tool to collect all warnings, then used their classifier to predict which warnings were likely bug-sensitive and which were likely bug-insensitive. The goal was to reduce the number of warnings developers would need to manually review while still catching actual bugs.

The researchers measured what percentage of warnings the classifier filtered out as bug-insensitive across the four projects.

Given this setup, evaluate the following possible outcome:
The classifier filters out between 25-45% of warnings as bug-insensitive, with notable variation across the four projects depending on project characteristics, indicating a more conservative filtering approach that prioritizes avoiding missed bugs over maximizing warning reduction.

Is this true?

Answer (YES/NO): NO